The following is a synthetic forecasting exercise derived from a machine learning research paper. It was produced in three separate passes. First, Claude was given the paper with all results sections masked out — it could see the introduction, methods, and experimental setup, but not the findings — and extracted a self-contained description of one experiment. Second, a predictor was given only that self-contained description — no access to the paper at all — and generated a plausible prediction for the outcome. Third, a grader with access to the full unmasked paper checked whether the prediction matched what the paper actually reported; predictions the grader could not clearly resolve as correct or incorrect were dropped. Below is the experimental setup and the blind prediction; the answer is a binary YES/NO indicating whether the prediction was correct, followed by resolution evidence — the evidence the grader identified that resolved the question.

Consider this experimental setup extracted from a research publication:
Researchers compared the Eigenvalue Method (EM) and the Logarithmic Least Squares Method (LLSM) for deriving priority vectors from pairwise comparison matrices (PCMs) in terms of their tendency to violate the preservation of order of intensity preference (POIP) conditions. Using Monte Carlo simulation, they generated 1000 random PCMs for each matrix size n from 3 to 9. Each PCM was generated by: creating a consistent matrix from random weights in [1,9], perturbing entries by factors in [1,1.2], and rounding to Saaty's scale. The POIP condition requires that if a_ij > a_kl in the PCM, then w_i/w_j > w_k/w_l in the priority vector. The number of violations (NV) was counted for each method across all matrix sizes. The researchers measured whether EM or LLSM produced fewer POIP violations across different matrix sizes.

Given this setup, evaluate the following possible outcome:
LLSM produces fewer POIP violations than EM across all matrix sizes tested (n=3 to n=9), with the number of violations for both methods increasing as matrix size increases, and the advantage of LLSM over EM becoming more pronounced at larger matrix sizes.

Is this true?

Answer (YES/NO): YES